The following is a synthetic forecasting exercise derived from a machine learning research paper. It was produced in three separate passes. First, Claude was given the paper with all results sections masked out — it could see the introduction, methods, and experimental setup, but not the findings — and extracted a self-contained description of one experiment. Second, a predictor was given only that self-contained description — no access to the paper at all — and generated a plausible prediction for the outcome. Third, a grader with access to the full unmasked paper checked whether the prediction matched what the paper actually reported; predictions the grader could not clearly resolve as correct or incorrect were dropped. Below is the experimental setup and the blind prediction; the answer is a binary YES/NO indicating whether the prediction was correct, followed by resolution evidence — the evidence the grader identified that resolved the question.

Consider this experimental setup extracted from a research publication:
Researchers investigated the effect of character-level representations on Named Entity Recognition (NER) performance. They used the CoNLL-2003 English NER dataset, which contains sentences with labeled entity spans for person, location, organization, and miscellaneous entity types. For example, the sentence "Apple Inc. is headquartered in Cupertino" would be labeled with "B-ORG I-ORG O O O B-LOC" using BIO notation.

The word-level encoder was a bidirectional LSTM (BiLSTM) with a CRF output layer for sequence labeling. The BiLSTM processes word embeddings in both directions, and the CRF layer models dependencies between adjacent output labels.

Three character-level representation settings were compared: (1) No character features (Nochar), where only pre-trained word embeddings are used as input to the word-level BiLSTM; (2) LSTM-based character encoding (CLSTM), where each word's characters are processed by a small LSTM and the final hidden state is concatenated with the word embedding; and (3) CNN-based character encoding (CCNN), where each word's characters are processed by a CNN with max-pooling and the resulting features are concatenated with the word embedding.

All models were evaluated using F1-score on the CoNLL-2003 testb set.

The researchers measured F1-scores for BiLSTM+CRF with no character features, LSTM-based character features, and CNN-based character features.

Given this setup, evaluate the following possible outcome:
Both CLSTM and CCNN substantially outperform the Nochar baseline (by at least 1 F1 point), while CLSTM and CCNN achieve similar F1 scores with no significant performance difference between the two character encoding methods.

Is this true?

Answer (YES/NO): NO